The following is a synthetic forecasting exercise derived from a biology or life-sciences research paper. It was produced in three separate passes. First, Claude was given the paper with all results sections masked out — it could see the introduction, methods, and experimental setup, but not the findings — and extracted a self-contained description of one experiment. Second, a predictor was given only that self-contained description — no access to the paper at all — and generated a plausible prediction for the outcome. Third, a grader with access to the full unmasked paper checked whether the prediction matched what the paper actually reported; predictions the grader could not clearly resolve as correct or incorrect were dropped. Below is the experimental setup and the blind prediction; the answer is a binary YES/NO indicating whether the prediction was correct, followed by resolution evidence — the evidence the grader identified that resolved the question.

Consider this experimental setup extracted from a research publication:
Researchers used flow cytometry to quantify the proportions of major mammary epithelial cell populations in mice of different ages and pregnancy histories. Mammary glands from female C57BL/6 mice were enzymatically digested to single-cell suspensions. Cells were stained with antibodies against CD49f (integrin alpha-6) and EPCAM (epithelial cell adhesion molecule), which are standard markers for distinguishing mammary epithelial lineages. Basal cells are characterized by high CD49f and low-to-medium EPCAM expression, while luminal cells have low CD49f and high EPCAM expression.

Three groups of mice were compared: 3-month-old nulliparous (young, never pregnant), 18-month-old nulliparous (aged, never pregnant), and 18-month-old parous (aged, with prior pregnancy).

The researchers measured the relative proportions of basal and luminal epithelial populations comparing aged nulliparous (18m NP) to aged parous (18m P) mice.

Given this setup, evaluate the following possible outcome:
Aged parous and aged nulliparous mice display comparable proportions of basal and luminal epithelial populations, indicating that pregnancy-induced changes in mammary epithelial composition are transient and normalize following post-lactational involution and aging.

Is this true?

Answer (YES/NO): NO